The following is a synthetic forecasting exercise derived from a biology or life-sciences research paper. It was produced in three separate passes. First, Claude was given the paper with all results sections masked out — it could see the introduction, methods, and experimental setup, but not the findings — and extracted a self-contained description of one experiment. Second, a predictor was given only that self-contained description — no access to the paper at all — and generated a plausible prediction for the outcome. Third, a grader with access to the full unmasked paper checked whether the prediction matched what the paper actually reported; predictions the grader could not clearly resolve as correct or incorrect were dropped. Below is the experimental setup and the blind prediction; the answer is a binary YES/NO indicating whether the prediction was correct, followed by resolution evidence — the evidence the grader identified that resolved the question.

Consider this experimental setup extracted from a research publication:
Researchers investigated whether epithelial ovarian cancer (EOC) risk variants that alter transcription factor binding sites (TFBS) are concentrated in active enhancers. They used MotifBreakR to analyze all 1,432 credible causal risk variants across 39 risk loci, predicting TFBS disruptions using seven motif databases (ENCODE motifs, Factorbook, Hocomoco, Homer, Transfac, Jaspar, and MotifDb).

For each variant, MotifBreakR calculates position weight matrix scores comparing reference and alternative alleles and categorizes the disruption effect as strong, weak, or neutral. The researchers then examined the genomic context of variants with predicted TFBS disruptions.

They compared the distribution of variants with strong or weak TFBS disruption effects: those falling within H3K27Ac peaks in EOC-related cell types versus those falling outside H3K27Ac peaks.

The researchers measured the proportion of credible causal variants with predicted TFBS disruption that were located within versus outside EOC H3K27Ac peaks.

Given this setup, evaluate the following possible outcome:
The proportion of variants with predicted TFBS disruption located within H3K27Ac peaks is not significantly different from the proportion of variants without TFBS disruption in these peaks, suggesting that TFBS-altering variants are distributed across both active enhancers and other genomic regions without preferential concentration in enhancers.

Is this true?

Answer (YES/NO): NO